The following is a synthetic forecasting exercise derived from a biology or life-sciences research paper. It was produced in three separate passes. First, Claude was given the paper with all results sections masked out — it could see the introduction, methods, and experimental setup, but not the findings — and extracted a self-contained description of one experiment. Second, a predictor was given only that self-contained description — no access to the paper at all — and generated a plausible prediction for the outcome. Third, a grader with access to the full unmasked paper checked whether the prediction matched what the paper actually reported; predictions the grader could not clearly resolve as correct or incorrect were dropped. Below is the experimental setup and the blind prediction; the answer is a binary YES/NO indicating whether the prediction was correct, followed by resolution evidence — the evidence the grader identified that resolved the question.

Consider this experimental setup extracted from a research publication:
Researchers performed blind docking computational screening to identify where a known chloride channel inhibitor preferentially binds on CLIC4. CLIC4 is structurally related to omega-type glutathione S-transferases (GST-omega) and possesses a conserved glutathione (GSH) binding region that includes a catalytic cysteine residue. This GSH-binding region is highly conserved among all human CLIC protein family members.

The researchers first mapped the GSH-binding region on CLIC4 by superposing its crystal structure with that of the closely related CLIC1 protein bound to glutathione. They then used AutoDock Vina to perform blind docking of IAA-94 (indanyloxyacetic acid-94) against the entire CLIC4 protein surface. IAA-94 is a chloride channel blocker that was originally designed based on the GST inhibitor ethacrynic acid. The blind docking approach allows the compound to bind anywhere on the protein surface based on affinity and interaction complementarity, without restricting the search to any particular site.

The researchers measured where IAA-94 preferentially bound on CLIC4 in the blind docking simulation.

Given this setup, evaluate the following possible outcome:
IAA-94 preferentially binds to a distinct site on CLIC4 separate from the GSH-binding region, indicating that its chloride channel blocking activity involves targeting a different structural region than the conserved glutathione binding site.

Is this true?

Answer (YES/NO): NO